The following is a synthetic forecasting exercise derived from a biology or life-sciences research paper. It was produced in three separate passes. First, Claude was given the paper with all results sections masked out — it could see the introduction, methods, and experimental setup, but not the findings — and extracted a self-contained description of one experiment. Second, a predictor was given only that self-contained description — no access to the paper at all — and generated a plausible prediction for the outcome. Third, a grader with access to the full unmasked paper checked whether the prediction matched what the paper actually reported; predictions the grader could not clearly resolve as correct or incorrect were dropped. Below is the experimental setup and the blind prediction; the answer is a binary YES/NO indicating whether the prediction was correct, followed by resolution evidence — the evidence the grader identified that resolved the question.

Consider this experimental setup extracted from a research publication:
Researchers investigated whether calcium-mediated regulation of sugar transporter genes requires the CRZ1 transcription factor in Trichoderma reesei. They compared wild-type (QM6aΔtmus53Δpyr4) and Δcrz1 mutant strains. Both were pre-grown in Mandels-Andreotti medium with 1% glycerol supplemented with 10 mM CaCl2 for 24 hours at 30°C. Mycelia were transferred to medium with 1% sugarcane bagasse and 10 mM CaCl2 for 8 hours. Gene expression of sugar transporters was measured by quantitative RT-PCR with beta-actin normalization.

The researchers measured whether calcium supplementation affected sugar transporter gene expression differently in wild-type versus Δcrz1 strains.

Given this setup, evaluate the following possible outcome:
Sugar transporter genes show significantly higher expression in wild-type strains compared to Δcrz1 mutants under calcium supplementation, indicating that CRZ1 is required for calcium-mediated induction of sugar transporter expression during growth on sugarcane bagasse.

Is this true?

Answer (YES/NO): NO